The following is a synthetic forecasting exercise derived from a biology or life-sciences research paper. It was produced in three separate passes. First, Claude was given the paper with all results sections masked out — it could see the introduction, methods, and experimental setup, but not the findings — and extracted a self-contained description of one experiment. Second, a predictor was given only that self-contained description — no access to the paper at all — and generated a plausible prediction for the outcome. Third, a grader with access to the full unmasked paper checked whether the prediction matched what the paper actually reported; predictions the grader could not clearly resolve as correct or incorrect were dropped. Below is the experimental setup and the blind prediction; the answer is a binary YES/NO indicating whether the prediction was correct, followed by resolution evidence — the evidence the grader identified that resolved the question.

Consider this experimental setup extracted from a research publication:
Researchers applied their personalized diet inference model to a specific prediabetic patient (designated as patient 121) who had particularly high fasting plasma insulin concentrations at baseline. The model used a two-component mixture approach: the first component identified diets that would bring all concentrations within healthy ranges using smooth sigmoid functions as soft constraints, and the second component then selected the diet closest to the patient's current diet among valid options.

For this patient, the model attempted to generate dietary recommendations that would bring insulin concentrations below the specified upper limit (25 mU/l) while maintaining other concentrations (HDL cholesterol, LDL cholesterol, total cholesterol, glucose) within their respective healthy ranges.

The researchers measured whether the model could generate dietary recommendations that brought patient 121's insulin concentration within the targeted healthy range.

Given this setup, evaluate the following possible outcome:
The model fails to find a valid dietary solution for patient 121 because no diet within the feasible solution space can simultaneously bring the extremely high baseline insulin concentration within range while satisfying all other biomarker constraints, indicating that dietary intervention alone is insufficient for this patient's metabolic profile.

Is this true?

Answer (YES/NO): NO